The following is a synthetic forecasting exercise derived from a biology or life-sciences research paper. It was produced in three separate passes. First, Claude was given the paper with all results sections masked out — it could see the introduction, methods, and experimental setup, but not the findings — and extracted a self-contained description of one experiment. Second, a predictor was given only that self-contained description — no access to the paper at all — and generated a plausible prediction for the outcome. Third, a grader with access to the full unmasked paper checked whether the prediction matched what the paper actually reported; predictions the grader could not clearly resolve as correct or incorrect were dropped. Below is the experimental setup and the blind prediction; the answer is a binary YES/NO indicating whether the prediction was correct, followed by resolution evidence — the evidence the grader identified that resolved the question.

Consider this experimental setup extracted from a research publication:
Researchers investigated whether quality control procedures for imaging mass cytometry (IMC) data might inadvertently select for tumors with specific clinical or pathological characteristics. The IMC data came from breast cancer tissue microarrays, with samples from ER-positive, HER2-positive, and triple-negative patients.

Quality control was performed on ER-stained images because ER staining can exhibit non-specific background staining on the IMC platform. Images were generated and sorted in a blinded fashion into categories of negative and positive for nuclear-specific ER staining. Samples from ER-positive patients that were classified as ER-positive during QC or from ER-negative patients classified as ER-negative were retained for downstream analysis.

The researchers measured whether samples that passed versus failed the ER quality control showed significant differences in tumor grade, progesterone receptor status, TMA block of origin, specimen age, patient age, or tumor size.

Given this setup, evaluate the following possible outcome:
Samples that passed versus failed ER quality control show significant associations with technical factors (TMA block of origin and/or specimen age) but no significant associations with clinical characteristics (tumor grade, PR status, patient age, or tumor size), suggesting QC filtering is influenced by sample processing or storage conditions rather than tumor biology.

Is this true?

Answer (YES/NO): NO